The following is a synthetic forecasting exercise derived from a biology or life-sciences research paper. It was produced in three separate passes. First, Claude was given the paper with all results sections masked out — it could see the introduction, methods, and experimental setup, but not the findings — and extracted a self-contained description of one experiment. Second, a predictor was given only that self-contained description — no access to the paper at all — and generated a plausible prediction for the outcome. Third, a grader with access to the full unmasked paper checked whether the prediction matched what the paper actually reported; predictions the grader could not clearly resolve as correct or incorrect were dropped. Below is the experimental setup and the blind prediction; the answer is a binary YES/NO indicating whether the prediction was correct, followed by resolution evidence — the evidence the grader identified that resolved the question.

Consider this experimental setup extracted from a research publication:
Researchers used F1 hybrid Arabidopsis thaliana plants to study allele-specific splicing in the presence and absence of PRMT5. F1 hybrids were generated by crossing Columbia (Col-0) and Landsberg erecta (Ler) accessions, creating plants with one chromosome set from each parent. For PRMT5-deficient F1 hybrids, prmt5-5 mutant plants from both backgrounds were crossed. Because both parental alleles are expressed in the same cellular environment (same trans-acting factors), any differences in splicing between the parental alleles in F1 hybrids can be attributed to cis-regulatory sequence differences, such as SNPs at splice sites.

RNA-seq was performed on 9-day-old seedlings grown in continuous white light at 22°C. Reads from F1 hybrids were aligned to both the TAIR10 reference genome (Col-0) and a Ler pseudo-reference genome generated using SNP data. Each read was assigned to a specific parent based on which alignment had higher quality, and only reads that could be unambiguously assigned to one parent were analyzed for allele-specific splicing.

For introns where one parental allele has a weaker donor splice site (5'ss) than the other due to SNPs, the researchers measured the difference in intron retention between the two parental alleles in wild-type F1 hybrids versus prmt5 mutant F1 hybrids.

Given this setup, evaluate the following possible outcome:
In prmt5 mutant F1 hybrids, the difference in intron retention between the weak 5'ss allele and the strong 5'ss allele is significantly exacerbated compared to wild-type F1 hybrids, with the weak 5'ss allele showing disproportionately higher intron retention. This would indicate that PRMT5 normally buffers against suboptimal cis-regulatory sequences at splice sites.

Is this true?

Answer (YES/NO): YES